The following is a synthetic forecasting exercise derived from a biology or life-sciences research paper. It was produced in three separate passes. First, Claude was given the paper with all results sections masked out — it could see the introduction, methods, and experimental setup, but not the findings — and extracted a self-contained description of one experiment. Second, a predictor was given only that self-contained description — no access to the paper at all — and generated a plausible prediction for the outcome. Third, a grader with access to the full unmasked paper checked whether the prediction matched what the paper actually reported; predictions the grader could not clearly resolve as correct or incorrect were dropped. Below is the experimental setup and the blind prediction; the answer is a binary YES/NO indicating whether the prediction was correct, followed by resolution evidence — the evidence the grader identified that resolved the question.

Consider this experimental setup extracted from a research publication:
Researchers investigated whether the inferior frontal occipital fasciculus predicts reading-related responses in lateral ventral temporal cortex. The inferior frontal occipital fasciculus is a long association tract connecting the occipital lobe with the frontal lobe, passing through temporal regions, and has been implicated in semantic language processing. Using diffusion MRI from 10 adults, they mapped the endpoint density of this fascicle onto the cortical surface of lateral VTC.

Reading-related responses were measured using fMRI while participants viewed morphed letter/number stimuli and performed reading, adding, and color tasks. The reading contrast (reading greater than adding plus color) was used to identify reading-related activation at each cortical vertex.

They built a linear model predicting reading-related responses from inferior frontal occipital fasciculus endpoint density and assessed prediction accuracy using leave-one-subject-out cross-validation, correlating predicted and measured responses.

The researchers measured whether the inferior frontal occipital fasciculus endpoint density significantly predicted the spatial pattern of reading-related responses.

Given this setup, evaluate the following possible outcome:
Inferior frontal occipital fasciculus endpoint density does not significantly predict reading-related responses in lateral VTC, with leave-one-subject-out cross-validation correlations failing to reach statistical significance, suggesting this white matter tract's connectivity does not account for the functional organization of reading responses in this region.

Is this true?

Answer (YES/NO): YES